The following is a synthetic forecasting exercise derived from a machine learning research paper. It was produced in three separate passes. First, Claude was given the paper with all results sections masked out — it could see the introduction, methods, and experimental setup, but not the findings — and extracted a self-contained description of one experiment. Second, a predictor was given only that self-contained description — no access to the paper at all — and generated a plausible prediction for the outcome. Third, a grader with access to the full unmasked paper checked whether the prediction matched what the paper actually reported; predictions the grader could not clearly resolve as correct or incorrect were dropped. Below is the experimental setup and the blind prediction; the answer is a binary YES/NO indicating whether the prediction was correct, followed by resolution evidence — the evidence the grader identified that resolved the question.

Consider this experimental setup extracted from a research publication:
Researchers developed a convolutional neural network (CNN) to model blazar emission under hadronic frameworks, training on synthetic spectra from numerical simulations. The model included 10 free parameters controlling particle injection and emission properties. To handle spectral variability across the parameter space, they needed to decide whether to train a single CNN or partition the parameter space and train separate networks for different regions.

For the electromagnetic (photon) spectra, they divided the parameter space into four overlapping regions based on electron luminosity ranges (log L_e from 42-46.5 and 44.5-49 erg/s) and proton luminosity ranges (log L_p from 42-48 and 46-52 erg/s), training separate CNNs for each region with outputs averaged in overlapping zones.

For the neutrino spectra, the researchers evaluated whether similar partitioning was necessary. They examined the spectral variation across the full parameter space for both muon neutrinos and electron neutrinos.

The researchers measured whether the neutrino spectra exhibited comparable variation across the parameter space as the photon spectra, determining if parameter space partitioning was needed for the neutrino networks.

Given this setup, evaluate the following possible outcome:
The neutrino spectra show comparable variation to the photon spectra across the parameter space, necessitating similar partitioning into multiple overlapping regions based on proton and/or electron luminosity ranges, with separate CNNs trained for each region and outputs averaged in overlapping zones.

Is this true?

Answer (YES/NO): NO